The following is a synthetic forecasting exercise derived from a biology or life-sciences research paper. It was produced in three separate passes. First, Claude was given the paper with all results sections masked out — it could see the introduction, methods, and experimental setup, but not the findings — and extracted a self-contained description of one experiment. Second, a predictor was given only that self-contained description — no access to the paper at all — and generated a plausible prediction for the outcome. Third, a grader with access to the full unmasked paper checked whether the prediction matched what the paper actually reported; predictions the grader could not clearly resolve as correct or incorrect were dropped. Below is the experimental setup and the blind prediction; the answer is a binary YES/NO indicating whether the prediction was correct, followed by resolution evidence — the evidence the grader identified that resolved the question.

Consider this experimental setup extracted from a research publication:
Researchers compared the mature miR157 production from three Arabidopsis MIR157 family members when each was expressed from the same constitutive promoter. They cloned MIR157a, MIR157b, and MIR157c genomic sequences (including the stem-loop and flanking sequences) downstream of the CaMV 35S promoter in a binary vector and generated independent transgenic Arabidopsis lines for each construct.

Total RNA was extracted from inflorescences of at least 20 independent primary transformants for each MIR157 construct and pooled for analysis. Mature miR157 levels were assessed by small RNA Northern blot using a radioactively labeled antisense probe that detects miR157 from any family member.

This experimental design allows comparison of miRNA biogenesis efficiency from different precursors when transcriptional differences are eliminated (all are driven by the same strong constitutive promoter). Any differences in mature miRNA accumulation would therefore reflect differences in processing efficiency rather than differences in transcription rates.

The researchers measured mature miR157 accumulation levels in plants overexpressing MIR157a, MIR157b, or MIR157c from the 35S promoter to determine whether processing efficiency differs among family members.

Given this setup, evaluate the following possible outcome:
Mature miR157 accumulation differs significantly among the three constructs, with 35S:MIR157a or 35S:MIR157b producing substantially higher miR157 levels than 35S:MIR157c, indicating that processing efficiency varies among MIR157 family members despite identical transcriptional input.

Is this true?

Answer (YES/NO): YES